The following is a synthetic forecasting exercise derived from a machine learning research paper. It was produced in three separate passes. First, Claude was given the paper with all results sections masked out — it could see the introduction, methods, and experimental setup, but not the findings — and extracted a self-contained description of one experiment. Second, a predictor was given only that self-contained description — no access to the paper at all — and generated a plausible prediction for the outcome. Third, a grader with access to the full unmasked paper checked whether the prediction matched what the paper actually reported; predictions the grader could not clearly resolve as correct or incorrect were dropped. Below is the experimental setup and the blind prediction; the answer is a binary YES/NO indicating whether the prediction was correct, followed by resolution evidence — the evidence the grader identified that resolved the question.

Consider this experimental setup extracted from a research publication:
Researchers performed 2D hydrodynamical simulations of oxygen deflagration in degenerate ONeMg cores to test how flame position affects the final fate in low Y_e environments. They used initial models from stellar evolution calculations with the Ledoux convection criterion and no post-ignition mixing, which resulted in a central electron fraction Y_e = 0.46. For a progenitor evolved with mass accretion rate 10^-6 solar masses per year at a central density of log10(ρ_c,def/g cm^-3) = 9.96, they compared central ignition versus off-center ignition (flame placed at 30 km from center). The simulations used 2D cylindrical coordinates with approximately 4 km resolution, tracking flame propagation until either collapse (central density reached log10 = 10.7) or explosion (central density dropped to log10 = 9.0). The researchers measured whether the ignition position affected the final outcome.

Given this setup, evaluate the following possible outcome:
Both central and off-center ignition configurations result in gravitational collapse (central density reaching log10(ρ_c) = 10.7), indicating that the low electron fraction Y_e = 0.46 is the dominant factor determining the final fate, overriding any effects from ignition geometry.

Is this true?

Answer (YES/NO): NO